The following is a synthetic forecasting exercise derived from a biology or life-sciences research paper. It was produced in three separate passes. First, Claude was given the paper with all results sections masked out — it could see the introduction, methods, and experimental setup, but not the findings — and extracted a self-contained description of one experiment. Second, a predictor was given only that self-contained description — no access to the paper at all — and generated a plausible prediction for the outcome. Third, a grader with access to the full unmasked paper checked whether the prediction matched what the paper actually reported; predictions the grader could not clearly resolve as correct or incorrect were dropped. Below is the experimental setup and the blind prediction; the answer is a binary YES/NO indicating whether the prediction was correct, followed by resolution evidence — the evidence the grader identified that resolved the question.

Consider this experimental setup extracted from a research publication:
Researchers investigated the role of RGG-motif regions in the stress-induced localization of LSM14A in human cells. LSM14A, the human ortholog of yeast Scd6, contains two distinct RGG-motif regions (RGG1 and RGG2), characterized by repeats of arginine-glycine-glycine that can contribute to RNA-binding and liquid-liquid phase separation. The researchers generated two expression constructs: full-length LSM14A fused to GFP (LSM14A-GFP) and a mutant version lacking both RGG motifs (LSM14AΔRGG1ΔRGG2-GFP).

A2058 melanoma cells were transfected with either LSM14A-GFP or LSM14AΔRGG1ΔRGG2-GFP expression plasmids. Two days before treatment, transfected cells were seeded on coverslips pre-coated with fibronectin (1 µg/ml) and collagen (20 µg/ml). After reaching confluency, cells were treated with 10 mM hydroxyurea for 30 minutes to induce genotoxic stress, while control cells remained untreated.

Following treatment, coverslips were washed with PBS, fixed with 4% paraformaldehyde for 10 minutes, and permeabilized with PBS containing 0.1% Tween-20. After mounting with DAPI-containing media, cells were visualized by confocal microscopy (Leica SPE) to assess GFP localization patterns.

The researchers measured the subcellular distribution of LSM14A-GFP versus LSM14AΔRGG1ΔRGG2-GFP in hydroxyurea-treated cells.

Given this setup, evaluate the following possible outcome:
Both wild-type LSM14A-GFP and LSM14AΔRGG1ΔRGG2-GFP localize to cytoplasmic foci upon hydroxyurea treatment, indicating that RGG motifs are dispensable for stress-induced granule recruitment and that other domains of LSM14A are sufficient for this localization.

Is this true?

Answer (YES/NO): NO